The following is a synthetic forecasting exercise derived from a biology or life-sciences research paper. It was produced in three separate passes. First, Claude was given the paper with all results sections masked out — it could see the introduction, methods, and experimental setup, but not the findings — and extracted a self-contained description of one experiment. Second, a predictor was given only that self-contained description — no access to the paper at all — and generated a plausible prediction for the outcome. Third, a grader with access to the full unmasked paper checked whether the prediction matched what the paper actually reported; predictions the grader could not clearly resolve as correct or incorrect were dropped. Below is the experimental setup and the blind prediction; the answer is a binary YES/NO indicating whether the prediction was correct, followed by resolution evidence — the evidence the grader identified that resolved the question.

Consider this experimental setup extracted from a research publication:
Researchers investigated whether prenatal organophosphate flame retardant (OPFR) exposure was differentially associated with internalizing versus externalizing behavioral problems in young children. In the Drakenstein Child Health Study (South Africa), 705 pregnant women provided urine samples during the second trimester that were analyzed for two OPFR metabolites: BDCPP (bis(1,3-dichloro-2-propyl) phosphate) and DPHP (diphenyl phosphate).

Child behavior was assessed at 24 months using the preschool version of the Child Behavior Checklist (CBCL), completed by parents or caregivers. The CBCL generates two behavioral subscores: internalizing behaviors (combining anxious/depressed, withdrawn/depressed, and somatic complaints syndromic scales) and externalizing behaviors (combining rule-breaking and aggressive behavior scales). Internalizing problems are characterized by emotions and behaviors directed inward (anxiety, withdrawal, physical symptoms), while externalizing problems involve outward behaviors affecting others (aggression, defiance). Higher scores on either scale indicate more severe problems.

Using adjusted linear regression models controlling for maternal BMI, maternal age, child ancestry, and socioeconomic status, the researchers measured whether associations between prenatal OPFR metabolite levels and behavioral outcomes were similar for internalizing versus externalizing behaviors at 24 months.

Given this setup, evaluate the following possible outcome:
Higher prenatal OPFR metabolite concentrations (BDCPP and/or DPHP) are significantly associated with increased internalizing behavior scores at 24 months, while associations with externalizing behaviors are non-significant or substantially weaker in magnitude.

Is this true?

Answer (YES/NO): NO